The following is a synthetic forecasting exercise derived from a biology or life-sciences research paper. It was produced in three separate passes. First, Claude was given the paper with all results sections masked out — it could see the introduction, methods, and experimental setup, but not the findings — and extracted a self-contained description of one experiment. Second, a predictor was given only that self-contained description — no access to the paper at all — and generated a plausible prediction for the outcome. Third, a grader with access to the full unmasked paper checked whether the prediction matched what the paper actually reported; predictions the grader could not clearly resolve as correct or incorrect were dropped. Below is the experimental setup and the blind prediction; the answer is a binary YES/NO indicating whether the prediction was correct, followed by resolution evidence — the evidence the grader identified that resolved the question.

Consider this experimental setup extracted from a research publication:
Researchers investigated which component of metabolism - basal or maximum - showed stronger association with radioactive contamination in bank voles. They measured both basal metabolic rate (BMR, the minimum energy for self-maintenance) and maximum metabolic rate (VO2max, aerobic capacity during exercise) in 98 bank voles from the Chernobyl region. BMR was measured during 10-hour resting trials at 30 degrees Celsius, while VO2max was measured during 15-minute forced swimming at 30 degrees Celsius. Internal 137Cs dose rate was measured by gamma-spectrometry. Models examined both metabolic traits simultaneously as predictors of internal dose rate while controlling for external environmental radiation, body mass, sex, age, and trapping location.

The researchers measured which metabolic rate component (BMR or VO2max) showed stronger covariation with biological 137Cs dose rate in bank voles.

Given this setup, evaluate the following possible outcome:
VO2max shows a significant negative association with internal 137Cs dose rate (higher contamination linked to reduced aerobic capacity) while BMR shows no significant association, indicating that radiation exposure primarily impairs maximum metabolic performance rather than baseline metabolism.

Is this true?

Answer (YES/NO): NO